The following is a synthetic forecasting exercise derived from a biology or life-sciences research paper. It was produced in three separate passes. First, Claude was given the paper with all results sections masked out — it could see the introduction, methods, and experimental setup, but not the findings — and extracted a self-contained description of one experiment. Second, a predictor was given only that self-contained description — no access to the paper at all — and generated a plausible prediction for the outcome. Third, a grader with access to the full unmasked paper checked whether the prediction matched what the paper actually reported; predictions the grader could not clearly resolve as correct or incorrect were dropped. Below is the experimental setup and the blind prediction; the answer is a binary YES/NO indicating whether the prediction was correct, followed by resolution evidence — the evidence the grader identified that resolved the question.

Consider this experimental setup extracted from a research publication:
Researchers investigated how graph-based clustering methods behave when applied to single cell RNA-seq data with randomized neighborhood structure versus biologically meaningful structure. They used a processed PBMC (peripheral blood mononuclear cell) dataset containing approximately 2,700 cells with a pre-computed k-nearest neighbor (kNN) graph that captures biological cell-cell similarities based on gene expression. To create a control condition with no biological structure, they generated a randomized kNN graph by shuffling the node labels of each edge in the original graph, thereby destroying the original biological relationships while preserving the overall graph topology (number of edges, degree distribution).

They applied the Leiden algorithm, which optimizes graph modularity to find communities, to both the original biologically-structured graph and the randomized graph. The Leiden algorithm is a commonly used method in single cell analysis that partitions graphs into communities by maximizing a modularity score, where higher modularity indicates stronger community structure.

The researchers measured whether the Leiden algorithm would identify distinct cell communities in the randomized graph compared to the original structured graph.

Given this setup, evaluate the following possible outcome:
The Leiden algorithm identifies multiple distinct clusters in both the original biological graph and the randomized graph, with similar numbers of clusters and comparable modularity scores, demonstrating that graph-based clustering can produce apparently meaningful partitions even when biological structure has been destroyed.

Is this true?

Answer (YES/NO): NO